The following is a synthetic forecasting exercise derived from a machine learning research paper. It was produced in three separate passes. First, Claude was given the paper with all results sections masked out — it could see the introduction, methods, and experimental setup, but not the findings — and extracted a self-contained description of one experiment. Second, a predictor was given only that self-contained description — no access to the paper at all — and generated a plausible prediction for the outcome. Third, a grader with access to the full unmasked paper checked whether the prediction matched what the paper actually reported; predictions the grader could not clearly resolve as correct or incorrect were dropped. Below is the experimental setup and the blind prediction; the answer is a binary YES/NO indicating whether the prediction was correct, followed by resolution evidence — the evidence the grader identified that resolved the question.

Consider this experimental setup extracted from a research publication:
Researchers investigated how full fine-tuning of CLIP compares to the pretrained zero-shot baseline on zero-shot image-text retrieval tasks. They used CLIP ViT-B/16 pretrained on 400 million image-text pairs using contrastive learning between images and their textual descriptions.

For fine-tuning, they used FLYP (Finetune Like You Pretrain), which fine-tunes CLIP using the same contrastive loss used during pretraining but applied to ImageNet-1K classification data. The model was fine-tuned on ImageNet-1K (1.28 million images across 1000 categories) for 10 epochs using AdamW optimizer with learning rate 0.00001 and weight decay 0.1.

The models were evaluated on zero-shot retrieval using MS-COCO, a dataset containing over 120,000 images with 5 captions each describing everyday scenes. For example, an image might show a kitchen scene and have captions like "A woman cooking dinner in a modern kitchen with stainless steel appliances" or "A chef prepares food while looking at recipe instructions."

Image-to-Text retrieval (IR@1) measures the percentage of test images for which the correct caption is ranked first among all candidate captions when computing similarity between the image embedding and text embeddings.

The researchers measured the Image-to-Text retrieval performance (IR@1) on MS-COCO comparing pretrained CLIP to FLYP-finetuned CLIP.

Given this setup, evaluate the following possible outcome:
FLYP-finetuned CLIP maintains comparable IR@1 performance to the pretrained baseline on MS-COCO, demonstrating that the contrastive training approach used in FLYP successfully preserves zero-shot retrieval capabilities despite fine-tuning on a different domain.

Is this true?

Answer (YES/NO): NO